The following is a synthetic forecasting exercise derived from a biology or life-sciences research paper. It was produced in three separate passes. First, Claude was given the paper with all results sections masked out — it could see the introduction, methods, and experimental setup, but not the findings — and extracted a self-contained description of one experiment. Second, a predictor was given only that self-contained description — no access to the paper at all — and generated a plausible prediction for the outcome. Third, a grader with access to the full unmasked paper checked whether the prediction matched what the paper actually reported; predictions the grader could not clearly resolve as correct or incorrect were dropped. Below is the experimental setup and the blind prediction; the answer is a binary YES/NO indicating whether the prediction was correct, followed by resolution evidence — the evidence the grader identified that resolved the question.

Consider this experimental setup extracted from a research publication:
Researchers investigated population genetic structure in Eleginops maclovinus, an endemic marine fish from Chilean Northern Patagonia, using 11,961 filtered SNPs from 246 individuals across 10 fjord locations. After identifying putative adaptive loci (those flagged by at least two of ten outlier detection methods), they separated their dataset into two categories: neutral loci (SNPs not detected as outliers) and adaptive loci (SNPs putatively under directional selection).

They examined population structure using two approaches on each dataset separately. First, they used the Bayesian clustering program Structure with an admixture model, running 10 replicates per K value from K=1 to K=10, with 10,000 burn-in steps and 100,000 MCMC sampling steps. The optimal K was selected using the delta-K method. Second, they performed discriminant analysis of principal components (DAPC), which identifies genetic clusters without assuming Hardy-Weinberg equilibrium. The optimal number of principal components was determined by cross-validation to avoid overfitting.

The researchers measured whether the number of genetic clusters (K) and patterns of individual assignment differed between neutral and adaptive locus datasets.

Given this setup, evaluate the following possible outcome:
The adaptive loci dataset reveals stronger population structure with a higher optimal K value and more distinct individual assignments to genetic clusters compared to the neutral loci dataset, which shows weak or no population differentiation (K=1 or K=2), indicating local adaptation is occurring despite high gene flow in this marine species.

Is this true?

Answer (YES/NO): NO